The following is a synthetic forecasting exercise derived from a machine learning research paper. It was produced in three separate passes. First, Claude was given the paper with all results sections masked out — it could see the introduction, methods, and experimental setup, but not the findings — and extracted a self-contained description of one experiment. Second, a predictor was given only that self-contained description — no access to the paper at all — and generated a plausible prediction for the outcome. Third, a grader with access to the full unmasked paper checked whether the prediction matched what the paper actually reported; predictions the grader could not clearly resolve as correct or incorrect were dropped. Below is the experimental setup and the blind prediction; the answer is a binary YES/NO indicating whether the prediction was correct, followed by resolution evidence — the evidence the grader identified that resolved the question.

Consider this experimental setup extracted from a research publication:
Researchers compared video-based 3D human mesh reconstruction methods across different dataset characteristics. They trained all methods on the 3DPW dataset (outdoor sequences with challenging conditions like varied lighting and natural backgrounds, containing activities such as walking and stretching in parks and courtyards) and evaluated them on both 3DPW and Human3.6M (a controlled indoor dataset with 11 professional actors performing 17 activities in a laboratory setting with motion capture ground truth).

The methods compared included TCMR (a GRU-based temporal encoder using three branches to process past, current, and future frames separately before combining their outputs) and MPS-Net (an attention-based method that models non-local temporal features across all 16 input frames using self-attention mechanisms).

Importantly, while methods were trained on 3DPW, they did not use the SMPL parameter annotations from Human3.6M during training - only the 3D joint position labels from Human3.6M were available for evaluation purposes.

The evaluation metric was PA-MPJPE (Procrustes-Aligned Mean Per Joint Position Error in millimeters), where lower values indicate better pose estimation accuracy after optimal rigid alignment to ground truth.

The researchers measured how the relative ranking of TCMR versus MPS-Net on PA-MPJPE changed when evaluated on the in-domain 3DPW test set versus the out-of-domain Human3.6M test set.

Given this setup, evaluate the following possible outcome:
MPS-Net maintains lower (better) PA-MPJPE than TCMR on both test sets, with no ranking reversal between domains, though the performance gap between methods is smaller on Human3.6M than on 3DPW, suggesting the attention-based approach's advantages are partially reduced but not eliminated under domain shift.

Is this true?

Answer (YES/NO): NO